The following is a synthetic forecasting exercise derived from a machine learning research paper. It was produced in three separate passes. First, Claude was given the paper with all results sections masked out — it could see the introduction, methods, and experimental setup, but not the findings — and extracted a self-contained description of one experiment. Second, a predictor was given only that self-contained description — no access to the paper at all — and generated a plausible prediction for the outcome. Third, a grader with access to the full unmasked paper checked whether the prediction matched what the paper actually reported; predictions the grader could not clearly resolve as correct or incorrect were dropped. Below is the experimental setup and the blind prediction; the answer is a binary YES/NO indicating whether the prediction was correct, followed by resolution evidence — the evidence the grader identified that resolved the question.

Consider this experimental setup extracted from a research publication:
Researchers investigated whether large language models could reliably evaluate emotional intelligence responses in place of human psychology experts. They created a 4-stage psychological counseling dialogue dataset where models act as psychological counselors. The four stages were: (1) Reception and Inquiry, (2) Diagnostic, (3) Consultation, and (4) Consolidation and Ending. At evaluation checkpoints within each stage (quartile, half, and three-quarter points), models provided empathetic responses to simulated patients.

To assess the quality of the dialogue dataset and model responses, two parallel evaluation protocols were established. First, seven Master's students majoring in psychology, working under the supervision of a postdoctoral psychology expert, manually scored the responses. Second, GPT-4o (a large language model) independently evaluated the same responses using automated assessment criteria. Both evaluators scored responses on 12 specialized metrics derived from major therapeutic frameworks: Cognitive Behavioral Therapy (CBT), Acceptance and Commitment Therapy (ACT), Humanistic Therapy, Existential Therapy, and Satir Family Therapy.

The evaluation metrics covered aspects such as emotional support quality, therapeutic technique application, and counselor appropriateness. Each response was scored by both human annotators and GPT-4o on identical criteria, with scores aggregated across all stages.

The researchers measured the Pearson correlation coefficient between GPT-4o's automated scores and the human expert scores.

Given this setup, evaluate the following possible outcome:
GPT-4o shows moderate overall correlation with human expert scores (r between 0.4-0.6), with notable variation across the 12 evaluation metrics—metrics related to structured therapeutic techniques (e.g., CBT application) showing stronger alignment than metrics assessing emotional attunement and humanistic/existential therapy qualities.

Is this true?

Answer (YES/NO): NO